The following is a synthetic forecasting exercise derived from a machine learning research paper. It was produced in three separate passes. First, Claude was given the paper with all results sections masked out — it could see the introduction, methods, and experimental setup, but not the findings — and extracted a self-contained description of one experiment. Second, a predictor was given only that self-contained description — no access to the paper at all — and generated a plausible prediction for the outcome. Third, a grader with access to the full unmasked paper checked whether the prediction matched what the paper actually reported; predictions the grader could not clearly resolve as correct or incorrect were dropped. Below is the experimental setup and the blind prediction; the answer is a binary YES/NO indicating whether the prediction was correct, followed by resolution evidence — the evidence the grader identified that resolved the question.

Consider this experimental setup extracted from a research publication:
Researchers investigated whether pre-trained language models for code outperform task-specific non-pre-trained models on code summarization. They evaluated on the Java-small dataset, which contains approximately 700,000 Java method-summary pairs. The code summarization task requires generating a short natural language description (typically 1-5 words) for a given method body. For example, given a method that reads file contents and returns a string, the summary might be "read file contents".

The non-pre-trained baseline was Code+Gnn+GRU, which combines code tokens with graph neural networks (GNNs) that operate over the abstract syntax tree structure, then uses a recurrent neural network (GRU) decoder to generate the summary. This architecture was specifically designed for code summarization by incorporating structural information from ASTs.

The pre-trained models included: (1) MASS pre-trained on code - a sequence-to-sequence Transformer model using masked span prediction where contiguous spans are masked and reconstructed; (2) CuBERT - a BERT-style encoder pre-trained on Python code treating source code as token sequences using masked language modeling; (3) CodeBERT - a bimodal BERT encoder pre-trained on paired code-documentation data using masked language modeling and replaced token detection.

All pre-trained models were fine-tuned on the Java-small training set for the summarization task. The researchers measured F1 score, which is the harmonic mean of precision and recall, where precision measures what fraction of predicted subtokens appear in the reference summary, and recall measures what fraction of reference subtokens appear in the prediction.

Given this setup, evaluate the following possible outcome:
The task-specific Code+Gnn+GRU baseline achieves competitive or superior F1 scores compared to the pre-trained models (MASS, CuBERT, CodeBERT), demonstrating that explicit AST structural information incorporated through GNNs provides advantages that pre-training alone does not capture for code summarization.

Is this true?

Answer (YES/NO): YES